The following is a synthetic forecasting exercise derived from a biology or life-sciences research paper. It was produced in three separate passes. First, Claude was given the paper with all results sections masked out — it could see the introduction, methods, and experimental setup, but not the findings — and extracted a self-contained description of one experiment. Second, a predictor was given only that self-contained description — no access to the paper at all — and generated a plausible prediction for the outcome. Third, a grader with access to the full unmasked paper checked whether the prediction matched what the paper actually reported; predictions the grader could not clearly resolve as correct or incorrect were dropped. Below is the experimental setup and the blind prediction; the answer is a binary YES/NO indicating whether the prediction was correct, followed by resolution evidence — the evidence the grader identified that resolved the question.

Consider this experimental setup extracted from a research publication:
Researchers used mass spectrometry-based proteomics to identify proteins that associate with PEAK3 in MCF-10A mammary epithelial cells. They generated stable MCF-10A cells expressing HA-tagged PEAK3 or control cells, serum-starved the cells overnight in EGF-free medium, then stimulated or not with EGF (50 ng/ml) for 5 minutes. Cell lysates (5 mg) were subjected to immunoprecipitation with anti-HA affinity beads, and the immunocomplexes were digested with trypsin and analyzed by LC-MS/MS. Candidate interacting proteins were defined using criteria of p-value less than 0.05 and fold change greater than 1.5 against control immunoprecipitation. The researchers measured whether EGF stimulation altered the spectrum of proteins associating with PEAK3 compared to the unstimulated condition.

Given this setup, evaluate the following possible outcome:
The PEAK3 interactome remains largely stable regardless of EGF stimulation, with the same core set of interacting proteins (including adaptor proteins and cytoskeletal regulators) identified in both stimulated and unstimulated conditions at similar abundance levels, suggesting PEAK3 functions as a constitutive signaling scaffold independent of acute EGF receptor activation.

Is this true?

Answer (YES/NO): NO